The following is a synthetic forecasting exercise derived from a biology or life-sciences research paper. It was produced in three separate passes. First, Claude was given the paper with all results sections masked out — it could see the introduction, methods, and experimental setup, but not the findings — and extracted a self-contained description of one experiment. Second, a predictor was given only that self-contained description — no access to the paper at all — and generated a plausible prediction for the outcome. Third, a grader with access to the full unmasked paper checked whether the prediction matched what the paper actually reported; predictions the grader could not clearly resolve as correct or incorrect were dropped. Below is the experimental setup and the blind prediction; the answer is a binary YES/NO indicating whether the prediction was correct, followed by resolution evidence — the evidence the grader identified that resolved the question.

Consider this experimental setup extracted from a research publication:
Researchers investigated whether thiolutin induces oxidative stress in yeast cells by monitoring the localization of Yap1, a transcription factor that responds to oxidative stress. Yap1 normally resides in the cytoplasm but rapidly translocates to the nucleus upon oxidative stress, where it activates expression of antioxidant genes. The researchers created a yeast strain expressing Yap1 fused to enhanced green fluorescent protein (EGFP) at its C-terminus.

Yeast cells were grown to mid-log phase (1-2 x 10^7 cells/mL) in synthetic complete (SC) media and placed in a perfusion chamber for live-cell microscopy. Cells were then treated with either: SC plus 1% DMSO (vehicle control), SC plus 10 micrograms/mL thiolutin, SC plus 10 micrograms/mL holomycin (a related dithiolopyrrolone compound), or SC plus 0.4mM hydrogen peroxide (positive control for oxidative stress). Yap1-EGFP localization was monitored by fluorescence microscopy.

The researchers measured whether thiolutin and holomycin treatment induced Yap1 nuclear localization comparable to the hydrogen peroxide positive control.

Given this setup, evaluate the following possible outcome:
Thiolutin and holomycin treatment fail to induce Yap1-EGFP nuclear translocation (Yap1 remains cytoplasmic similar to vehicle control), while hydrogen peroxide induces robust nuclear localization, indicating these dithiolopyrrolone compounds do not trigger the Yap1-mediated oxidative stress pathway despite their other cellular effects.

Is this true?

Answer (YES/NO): NO